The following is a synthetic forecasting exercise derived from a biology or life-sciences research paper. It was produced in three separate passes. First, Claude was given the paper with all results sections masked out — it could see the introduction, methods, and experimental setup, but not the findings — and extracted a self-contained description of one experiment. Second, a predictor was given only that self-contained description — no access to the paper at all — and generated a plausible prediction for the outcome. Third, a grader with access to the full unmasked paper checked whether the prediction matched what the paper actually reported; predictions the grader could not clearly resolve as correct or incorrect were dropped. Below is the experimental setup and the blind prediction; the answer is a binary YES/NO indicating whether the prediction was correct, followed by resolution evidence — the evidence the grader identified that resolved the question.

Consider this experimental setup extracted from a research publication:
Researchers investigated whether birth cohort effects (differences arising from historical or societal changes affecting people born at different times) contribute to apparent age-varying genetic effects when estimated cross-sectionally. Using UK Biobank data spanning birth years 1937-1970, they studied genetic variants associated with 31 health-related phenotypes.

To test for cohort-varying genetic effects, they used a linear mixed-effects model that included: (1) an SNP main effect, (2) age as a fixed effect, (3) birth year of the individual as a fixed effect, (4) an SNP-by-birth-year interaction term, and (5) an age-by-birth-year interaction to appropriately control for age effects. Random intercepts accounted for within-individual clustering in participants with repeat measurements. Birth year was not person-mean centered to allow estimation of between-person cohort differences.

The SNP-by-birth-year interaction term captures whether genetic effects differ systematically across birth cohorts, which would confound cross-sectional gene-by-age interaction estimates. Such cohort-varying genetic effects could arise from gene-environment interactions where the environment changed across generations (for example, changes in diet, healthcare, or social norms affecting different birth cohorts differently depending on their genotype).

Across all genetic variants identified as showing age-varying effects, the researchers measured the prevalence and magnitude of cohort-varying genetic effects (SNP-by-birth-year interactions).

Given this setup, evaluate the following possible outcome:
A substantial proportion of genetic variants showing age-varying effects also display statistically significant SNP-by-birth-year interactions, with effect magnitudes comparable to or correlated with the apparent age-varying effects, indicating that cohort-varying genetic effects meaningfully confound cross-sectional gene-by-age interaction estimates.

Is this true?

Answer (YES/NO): YES